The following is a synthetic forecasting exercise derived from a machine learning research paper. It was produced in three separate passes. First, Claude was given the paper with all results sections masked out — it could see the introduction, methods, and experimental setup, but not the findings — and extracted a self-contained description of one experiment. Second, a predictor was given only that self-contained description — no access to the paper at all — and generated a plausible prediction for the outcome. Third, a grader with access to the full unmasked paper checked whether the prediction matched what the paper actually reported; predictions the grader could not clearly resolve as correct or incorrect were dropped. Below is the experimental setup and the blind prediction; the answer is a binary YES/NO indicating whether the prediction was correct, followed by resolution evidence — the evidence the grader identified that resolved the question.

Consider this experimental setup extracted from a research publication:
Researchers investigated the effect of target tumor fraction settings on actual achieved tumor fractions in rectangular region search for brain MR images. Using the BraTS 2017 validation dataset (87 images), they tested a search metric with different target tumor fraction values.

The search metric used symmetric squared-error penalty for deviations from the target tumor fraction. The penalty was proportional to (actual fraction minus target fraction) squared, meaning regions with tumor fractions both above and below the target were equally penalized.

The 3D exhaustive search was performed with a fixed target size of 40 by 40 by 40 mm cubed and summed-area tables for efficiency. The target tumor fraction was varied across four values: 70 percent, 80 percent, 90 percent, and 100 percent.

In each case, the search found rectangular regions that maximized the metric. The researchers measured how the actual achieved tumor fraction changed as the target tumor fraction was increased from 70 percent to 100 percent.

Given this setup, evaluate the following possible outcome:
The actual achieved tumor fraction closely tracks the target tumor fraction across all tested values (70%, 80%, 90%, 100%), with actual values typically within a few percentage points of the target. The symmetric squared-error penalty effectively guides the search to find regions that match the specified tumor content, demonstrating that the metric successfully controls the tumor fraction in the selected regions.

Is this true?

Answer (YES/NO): NO